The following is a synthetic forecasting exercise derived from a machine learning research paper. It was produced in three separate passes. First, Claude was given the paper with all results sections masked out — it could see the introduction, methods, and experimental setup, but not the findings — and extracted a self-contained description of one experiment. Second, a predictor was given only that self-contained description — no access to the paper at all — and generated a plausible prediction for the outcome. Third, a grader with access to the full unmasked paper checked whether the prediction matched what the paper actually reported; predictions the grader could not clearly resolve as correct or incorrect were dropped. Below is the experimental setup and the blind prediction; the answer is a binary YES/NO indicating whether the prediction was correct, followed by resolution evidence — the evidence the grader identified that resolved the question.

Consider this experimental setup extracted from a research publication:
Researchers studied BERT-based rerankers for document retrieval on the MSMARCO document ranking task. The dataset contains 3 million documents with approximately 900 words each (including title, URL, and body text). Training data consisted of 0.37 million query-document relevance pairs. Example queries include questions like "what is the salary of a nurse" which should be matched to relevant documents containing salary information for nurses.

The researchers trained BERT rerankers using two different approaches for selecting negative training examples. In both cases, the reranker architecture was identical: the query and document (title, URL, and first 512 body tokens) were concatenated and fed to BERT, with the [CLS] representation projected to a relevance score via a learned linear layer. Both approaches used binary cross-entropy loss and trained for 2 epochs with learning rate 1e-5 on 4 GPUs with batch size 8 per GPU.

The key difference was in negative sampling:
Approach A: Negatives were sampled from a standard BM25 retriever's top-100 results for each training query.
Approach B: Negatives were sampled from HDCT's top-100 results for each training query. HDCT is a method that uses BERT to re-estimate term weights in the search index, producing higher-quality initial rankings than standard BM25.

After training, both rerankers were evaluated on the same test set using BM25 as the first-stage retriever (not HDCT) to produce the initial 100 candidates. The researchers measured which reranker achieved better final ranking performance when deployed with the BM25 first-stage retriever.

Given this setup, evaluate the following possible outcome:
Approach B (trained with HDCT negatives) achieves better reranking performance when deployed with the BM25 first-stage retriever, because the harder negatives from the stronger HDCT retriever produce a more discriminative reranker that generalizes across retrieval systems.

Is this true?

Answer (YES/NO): NO